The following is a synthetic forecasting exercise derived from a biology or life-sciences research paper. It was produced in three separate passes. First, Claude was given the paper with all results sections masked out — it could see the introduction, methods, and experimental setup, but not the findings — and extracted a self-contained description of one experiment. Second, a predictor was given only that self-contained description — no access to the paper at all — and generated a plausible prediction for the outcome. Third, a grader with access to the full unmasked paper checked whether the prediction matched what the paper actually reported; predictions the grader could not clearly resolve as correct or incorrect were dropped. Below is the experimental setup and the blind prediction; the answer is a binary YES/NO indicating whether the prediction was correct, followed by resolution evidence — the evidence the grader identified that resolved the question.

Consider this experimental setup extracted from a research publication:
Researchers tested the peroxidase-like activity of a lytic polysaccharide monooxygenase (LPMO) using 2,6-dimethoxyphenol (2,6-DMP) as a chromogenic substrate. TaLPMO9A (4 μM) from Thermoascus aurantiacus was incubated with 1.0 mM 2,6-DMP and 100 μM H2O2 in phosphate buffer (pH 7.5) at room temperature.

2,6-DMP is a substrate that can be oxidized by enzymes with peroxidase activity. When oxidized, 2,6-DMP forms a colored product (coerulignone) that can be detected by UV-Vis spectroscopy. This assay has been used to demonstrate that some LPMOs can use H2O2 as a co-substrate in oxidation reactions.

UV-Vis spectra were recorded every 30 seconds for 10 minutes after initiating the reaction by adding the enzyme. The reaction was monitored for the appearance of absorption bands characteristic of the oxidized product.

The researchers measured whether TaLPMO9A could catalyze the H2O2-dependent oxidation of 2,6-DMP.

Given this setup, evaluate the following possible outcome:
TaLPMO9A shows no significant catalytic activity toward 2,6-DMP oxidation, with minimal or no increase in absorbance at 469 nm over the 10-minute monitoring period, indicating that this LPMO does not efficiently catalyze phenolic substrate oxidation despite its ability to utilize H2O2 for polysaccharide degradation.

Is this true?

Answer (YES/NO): NO